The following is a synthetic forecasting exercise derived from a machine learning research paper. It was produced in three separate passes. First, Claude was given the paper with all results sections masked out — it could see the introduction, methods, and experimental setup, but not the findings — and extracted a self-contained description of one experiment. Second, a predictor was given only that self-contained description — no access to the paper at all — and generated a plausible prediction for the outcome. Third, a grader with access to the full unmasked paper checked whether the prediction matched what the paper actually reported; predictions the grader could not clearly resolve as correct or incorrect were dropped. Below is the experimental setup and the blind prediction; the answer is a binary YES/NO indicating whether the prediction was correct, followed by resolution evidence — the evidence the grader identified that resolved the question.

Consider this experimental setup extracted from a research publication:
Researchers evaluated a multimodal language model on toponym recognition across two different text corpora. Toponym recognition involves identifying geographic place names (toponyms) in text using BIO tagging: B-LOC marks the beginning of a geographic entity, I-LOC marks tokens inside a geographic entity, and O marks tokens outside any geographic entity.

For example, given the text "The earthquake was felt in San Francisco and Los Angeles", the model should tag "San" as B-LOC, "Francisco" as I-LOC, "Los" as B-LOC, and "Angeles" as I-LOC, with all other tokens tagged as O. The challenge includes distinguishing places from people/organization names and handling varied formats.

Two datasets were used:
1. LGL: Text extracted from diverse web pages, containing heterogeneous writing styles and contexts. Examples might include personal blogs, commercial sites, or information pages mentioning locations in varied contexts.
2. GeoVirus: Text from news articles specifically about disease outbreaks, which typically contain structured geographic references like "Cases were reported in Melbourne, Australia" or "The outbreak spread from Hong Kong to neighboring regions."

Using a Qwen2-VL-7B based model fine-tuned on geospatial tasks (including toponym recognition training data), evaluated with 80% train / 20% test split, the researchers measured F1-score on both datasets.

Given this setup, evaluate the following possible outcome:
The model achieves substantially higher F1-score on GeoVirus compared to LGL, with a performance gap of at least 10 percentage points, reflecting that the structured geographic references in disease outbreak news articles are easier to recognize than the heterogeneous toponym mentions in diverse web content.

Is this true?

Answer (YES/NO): YES